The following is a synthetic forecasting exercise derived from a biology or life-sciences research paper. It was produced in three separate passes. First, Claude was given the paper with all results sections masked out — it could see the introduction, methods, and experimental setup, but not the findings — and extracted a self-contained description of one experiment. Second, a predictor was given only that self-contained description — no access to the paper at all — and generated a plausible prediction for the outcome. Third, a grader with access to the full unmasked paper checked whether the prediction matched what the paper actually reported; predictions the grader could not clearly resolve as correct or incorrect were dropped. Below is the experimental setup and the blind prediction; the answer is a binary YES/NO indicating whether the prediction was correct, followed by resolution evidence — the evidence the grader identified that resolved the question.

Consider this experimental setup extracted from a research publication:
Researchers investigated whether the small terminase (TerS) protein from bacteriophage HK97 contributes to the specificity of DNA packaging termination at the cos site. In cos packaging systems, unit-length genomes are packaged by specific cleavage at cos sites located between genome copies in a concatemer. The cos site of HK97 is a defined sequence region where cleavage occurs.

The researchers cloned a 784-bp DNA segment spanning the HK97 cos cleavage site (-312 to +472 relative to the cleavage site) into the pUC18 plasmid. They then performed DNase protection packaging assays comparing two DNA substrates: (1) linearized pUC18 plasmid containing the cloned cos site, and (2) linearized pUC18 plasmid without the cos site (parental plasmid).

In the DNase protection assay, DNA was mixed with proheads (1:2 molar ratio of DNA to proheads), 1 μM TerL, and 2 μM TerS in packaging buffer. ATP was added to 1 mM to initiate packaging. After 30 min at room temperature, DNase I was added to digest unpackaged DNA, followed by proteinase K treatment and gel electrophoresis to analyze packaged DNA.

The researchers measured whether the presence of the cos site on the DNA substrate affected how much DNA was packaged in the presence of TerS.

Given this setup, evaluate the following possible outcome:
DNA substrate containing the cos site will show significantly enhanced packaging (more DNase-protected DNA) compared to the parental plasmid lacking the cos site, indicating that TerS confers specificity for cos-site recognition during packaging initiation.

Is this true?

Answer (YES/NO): NO